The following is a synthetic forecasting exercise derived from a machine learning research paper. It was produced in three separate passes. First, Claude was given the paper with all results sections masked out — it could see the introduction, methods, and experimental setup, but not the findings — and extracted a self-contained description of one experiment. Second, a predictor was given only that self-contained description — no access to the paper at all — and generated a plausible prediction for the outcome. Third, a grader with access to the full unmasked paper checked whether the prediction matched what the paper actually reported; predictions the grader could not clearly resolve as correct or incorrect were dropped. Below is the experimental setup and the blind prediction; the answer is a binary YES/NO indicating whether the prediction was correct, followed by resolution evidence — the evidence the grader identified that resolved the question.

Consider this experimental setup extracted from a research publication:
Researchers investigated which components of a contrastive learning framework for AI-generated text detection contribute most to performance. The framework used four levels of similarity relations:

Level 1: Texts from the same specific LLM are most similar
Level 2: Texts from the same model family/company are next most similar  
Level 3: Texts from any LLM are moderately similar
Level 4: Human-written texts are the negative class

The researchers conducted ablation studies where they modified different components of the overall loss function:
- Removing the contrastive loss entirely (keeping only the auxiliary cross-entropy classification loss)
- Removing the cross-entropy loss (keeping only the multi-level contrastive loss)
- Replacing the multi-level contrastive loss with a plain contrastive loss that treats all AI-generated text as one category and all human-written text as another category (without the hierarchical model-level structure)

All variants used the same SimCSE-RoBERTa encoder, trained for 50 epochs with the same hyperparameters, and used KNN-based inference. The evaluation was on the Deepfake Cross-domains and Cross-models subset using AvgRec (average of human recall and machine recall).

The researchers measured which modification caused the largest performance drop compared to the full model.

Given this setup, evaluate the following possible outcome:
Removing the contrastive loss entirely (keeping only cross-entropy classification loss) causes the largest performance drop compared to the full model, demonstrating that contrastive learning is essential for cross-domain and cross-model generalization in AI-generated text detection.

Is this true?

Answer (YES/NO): NO